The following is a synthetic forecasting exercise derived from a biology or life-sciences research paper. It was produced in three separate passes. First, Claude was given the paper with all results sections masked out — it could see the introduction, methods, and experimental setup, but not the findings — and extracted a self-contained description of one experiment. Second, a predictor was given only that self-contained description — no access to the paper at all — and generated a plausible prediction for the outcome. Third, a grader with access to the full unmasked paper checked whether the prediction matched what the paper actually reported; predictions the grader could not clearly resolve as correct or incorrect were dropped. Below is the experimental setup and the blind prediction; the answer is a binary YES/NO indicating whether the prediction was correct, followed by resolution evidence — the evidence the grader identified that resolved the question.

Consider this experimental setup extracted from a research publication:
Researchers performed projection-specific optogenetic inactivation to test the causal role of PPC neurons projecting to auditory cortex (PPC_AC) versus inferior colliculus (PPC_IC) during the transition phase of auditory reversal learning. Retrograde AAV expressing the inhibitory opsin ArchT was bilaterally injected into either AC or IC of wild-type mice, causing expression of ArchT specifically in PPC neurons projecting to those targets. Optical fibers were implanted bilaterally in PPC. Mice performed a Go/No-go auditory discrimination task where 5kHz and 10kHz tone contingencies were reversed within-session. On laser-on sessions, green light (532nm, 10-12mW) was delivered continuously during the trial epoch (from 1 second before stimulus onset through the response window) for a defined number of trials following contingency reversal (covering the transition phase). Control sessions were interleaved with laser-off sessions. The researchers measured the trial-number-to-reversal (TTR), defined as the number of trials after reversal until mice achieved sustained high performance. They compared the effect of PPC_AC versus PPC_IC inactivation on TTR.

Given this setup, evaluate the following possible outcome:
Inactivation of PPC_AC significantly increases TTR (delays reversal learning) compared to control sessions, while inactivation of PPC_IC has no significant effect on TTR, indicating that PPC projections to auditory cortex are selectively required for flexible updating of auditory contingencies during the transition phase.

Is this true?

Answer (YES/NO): NO